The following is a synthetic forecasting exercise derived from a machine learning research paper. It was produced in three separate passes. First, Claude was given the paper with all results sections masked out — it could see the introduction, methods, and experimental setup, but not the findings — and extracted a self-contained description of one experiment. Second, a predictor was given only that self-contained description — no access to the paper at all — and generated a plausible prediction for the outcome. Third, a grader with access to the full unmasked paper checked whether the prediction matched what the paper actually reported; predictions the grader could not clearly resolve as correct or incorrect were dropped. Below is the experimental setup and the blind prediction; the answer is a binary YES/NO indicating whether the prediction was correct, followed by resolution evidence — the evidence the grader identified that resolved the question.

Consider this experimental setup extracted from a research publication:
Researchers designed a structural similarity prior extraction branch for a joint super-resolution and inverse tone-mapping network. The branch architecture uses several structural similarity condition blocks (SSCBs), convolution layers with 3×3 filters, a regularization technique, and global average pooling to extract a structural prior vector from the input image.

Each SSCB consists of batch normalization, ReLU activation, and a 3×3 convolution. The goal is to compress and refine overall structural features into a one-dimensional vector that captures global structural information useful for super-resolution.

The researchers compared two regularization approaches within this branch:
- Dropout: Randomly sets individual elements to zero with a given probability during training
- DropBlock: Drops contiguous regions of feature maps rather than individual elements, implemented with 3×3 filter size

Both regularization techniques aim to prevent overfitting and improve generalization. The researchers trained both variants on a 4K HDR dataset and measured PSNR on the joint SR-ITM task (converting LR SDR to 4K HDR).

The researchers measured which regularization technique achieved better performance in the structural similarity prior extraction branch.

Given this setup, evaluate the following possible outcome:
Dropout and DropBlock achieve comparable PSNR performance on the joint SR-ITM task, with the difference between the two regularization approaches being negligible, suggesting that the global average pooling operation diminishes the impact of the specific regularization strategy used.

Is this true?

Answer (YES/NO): NO